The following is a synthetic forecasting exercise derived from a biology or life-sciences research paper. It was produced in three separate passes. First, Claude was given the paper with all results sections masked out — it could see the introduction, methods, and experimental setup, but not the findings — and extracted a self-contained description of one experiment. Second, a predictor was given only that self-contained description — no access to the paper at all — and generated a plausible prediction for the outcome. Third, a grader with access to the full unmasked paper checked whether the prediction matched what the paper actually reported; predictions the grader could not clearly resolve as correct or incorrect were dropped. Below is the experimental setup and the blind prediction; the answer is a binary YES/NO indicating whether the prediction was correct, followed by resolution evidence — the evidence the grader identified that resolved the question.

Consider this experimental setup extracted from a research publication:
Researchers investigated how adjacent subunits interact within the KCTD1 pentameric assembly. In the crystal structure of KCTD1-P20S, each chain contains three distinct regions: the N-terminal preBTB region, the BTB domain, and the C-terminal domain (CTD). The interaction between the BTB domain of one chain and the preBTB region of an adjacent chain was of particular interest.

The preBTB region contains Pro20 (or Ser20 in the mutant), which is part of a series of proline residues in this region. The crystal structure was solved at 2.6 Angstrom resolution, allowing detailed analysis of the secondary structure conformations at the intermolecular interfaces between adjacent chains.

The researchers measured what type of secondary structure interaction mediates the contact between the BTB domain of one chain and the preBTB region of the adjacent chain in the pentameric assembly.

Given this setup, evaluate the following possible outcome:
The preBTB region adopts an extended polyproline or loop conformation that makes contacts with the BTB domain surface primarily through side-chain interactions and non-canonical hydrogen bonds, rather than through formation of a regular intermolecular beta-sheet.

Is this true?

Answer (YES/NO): NO